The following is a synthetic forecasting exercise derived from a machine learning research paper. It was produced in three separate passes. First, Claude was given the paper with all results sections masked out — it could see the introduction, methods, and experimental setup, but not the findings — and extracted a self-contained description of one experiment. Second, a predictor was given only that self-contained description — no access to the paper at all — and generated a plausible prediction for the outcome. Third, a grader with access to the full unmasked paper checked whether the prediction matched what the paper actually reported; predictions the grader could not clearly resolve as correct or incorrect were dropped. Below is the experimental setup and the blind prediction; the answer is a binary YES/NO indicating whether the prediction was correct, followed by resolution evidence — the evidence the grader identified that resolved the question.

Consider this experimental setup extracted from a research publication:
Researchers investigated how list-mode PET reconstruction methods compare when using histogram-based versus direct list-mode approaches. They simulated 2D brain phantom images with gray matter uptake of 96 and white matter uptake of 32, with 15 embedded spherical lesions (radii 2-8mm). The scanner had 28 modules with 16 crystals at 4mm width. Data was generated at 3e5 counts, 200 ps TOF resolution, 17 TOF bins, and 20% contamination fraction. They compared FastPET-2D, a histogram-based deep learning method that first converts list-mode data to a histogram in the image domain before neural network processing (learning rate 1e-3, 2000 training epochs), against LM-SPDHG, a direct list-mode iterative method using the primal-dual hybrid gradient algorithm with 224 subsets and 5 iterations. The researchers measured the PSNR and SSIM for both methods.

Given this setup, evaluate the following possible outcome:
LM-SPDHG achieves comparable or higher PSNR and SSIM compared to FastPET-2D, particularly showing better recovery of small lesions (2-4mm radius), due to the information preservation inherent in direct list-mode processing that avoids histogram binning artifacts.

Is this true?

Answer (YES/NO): NO